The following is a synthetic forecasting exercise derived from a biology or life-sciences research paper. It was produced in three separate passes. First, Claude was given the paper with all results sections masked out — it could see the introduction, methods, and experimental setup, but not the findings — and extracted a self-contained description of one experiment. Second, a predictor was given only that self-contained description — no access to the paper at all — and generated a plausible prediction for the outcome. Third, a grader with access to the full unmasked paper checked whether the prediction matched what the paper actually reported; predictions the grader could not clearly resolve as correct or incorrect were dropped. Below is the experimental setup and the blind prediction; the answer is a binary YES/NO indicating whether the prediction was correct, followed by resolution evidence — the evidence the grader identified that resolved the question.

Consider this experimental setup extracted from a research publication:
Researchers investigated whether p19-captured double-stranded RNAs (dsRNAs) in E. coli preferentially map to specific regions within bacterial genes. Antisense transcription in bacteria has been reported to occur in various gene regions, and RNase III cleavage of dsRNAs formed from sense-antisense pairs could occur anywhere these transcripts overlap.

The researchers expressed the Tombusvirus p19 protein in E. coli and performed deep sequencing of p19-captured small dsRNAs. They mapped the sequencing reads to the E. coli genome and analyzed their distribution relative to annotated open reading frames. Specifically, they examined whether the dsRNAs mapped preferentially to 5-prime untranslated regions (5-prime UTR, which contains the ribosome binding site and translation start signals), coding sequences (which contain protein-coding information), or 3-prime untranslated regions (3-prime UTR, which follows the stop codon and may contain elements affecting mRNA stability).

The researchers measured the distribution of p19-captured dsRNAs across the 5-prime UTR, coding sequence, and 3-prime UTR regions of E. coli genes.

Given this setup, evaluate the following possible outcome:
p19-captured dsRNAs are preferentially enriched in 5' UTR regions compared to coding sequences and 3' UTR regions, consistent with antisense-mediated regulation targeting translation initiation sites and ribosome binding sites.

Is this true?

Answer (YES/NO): NO